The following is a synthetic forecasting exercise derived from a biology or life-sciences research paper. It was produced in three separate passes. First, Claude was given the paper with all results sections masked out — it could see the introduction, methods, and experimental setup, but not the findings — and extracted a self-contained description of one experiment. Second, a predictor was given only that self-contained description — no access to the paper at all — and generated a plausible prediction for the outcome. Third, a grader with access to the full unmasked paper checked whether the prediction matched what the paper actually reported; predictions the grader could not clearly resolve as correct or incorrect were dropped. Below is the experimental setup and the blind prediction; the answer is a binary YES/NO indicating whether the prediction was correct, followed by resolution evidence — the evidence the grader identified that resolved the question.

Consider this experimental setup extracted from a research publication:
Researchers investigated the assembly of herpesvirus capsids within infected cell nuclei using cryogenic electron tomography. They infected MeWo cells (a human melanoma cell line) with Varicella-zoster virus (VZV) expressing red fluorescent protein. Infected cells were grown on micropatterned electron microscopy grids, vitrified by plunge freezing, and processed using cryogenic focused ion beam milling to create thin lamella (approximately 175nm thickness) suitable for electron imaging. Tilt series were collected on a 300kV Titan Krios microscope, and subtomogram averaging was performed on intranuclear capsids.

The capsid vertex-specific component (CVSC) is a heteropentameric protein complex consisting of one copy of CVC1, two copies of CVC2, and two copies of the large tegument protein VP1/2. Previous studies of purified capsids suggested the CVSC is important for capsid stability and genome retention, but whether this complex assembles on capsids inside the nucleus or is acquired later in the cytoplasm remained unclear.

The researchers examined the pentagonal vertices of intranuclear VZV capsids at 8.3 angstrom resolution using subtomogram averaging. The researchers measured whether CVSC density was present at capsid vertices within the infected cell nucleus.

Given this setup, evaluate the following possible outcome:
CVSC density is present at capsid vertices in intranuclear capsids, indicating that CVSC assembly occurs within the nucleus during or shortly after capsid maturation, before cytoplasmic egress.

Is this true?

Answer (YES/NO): YES